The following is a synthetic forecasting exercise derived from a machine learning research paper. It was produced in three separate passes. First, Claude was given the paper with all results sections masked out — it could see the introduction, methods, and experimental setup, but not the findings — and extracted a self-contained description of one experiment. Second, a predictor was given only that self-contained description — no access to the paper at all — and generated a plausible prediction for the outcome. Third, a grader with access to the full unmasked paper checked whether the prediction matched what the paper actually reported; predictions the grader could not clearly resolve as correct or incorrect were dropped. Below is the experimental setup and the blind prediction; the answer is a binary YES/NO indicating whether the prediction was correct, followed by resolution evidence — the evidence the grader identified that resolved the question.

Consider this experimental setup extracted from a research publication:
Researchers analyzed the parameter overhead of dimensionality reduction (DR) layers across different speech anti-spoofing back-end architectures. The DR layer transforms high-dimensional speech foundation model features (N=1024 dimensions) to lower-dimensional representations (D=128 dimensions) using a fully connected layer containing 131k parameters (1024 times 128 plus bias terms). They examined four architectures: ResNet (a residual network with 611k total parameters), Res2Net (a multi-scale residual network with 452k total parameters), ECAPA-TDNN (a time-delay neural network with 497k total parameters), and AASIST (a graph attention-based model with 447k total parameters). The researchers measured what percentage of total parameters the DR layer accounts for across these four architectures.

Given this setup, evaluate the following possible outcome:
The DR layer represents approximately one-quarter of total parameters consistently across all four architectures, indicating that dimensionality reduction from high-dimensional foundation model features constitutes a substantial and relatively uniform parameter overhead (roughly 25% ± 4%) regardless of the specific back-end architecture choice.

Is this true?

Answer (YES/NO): NO